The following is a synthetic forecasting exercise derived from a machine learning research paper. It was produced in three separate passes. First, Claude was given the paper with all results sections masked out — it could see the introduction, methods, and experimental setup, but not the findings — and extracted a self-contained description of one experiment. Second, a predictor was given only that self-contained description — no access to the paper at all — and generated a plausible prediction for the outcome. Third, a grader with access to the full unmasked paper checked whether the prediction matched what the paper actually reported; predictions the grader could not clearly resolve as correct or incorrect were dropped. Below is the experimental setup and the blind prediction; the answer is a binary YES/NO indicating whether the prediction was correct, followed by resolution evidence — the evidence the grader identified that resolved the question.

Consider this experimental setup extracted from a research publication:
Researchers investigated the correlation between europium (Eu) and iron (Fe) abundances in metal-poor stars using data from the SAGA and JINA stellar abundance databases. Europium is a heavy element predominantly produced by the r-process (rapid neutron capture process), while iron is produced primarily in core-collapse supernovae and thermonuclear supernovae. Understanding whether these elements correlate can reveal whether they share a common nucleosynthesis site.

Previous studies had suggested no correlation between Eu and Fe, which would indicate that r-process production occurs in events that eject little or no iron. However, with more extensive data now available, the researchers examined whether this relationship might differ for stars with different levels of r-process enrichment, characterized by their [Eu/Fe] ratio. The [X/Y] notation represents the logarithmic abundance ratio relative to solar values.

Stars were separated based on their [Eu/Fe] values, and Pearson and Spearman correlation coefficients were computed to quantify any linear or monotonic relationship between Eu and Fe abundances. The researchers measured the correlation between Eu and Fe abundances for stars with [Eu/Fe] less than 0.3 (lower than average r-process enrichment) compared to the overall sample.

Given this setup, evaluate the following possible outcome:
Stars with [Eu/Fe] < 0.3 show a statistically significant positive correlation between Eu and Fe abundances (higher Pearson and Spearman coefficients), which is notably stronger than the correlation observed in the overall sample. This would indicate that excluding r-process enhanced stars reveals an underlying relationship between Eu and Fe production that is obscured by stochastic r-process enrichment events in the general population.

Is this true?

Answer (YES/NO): YES